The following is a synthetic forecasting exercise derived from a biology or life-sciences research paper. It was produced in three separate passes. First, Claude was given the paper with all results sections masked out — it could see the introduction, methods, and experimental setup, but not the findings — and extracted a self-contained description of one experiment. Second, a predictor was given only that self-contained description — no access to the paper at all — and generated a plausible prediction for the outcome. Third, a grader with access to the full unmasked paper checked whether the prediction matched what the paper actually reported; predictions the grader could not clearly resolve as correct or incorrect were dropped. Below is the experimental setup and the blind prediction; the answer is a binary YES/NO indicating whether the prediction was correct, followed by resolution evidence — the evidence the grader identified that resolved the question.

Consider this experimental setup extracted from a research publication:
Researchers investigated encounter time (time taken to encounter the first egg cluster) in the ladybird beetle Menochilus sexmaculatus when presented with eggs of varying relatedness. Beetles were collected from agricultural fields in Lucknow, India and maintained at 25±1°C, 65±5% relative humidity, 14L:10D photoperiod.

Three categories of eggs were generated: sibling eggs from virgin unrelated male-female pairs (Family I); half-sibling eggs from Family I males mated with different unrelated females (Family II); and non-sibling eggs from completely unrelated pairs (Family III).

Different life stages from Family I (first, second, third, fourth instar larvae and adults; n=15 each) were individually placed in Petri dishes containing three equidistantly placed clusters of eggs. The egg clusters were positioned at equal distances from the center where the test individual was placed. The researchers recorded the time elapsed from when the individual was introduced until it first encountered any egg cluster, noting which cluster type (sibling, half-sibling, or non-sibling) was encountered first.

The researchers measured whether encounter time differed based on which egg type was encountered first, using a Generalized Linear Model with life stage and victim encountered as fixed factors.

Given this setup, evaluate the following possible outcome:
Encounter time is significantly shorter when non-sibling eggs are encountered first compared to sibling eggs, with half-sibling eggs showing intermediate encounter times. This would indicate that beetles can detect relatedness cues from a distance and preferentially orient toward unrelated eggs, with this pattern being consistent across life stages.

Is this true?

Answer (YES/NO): NO